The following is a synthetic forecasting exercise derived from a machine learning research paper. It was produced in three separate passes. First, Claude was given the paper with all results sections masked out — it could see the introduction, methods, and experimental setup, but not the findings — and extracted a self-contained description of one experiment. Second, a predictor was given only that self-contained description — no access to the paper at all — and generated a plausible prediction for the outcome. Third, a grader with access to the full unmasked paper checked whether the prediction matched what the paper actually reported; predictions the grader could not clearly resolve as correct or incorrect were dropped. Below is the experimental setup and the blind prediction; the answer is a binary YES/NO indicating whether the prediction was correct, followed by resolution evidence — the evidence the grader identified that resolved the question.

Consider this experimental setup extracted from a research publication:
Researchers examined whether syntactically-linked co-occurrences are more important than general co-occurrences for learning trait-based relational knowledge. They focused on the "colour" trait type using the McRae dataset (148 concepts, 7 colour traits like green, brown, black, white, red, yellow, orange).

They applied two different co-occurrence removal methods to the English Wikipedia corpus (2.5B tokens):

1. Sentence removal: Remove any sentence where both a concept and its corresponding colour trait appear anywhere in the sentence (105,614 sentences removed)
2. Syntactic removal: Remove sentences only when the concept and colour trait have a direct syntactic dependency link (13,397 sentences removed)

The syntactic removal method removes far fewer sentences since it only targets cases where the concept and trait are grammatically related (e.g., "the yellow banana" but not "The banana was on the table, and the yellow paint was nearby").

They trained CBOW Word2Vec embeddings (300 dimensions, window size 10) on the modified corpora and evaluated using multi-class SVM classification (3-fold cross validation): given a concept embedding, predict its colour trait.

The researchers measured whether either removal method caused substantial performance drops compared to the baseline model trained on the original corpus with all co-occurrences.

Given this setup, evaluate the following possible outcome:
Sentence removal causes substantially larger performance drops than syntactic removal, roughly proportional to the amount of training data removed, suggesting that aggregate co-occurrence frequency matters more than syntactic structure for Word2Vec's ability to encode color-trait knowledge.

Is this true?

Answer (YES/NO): NO